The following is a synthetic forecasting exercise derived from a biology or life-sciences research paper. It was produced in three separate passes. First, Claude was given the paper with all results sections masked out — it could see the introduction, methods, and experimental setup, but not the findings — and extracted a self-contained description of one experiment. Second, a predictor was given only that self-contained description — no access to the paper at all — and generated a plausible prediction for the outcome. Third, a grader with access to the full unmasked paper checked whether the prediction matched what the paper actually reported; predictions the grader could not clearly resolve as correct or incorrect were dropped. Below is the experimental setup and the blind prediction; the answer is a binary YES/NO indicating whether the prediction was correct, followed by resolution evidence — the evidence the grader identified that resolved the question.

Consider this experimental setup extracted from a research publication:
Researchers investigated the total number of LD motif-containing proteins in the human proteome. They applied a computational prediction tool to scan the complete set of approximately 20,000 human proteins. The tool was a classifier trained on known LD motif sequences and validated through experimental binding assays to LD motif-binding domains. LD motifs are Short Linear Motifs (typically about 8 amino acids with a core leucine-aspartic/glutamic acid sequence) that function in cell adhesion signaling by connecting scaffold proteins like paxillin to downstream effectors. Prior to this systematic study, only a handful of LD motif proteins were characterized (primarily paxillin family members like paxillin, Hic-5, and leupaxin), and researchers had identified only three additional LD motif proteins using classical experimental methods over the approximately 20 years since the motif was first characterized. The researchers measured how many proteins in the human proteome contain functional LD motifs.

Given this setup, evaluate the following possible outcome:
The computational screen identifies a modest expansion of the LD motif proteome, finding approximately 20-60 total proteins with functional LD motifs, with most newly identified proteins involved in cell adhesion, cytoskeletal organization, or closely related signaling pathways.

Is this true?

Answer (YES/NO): NO